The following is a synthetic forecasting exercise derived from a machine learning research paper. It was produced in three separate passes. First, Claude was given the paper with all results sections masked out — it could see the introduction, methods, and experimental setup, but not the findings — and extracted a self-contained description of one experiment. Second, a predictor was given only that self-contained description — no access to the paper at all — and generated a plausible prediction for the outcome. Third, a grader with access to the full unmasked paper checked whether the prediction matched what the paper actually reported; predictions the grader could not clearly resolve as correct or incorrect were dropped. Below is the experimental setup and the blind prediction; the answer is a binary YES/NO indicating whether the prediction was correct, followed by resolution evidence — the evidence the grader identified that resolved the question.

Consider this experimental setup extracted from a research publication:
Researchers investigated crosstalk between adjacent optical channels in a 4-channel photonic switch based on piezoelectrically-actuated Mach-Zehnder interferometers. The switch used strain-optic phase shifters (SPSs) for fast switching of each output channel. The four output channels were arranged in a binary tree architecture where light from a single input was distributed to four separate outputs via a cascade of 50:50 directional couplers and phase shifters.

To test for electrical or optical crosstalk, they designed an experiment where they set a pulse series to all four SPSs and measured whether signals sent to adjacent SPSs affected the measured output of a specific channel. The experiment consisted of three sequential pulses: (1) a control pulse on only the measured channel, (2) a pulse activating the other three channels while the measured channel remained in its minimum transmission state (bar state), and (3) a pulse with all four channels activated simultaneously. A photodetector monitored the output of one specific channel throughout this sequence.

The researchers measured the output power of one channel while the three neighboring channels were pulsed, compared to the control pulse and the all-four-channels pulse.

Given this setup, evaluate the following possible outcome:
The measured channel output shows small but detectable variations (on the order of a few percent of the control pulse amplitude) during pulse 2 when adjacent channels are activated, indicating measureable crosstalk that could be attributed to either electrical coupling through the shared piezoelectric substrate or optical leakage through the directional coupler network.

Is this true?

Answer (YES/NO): NO